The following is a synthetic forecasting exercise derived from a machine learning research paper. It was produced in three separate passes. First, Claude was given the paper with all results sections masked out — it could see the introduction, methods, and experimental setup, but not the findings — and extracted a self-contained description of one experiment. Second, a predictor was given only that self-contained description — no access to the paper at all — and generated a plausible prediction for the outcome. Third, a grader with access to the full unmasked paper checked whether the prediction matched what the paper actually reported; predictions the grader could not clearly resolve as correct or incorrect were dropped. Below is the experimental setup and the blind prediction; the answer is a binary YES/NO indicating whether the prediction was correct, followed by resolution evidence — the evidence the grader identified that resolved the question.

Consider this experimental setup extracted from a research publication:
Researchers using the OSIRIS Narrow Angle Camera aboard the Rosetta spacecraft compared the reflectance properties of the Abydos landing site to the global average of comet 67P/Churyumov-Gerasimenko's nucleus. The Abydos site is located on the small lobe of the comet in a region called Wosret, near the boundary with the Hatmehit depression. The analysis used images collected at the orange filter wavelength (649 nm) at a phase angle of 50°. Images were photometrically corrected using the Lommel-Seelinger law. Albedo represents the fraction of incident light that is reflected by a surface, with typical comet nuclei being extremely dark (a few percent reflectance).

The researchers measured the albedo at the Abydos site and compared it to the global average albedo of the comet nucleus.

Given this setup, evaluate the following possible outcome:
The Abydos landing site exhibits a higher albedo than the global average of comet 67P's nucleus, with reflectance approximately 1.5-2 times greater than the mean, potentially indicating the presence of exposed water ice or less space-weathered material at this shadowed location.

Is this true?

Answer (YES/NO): NO